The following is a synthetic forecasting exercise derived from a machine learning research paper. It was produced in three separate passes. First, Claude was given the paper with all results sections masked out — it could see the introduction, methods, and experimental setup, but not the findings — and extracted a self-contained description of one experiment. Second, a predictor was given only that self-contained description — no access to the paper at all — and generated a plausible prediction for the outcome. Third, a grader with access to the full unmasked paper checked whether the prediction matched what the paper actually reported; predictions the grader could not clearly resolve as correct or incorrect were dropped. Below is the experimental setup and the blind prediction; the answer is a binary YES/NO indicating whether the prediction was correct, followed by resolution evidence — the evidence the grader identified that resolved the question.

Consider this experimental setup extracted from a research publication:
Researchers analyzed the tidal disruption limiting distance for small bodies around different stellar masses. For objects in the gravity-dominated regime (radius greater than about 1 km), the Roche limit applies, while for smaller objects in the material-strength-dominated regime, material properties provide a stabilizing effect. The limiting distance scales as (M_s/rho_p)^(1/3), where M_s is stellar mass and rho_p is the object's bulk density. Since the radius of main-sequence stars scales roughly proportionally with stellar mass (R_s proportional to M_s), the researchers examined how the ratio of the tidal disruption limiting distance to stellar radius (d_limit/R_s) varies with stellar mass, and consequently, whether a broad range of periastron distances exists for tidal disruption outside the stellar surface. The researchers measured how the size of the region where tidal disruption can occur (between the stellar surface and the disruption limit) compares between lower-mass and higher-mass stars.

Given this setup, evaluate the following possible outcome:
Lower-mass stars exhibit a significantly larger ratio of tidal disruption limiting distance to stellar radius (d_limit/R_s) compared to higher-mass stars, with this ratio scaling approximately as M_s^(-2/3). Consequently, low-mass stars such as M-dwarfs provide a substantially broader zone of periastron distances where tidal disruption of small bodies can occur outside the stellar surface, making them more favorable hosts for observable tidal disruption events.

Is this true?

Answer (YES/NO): YES